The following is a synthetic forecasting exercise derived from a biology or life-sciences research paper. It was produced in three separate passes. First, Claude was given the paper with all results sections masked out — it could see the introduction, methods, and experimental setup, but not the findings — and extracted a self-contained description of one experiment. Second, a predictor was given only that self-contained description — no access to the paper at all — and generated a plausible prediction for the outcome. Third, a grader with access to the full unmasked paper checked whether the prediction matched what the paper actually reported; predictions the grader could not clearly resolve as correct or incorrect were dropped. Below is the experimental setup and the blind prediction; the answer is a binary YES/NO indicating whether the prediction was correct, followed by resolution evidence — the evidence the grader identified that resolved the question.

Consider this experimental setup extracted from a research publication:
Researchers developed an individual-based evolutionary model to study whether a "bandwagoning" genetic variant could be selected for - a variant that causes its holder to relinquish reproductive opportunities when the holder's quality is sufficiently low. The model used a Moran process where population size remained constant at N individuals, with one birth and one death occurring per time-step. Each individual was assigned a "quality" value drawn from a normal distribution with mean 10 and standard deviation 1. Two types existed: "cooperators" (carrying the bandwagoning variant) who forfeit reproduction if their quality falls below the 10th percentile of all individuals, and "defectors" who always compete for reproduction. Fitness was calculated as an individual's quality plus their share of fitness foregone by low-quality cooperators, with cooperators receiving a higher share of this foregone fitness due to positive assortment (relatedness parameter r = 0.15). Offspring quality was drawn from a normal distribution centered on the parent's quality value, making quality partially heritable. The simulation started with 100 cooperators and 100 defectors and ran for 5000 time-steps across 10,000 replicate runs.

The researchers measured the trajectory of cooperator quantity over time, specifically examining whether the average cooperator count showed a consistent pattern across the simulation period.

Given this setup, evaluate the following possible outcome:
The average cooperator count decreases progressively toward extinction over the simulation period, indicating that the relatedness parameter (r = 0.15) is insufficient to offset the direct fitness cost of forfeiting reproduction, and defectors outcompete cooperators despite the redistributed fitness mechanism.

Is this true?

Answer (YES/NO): NO